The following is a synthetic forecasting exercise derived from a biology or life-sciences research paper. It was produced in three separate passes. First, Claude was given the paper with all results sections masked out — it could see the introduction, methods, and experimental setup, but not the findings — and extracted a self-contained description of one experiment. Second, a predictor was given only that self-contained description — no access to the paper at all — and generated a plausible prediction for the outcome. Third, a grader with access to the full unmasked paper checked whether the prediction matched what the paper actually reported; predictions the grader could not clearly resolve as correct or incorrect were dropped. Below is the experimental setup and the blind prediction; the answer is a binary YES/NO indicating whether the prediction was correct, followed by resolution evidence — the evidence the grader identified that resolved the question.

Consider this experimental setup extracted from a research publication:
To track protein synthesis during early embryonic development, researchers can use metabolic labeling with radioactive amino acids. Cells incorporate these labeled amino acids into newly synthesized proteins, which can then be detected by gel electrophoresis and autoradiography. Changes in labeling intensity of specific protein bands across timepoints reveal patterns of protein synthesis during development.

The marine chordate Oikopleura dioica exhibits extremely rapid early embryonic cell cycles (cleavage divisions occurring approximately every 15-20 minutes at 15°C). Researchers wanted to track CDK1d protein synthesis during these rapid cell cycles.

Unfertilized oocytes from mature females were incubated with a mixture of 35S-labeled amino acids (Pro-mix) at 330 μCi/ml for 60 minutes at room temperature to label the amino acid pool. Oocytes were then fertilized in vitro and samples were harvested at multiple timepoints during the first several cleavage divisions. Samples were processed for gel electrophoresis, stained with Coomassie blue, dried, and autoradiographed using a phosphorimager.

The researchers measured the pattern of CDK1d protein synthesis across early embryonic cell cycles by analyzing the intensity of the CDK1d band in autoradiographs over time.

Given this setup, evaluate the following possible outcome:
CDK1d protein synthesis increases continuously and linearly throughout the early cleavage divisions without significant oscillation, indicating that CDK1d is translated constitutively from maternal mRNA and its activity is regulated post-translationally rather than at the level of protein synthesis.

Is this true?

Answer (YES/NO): NO